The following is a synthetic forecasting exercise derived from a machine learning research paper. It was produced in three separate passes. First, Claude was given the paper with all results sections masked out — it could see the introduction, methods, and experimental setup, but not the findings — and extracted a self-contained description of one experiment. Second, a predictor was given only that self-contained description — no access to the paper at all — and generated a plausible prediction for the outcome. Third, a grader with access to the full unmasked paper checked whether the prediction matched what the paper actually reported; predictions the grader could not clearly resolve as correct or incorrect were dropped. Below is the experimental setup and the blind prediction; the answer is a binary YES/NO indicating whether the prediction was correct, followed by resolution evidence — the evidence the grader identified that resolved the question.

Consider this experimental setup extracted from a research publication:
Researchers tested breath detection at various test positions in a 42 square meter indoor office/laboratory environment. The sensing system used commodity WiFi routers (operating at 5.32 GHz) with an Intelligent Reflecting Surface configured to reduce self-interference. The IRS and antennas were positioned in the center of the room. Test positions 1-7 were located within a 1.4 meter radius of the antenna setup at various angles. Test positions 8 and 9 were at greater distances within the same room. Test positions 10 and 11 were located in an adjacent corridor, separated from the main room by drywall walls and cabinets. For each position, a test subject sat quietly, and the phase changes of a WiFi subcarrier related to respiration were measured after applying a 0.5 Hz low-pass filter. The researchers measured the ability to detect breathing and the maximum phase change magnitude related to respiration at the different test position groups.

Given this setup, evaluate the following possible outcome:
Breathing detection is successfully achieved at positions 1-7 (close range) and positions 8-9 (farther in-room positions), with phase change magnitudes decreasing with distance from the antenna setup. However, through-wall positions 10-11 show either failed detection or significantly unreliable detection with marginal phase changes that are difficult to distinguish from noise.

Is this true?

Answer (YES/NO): YES